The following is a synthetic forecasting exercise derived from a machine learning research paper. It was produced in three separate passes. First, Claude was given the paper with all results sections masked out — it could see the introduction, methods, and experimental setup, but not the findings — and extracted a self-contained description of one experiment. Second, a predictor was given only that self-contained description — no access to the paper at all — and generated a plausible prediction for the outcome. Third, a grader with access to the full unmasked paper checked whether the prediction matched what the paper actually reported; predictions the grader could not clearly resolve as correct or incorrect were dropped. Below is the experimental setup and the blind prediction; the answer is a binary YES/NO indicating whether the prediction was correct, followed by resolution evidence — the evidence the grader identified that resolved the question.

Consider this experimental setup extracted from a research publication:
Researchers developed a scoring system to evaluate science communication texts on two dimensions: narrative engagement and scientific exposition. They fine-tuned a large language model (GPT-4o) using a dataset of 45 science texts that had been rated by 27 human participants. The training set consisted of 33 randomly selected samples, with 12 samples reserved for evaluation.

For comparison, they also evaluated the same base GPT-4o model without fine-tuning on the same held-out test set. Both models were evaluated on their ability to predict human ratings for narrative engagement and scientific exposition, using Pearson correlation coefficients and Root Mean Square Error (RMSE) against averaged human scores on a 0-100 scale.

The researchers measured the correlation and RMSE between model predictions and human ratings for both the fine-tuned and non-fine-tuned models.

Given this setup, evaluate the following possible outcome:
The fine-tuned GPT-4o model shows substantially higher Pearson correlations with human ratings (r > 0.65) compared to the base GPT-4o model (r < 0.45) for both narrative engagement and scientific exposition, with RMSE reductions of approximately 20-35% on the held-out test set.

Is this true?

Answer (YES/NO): NO